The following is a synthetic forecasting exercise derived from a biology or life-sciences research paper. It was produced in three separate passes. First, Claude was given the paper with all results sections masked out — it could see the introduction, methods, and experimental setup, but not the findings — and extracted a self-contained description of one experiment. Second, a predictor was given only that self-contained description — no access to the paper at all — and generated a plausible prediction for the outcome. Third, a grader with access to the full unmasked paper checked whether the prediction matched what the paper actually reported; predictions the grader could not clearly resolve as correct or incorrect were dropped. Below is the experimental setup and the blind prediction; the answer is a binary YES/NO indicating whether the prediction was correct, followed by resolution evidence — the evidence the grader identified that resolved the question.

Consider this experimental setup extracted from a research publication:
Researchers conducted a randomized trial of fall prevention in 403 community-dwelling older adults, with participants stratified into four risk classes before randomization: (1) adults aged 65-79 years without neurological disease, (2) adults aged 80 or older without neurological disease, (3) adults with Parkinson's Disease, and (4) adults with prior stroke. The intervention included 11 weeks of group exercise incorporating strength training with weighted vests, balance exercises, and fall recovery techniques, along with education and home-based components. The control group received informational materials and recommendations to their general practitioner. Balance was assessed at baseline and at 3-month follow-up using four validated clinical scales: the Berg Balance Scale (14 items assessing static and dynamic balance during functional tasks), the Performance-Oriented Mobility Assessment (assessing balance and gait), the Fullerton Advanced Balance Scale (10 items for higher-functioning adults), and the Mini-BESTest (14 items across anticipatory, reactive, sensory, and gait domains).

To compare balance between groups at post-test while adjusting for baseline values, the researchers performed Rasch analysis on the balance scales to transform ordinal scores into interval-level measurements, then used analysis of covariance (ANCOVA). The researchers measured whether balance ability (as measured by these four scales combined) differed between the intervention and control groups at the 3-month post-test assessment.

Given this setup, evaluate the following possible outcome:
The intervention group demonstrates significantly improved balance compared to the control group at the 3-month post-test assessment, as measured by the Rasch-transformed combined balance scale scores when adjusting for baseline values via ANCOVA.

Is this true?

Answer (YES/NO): NO